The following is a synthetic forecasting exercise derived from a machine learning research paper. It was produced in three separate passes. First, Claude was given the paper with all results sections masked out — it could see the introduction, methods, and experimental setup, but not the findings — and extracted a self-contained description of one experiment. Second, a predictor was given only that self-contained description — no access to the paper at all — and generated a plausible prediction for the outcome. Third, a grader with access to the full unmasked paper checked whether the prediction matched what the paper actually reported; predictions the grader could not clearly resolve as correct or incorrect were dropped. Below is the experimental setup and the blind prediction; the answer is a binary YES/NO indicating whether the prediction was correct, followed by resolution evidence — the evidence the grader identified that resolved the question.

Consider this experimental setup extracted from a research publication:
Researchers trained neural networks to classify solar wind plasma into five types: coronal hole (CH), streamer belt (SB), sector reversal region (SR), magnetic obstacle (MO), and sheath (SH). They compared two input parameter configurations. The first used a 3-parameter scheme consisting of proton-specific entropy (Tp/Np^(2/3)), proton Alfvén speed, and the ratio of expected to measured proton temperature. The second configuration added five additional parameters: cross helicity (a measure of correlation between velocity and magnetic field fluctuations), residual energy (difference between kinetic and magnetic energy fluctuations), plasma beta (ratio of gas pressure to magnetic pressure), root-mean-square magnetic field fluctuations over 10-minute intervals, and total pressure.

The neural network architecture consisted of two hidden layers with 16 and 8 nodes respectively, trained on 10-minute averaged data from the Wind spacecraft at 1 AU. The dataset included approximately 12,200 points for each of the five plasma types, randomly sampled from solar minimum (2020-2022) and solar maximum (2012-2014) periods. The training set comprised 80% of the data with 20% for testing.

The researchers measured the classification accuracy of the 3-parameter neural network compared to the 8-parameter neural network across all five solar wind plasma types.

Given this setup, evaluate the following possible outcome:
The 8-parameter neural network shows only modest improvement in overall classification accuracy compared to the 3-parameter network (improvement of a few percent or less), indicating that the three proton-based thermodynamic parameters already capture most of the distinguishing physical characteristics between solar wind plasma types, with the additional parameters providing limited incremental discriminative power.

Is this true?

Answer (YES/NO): NO